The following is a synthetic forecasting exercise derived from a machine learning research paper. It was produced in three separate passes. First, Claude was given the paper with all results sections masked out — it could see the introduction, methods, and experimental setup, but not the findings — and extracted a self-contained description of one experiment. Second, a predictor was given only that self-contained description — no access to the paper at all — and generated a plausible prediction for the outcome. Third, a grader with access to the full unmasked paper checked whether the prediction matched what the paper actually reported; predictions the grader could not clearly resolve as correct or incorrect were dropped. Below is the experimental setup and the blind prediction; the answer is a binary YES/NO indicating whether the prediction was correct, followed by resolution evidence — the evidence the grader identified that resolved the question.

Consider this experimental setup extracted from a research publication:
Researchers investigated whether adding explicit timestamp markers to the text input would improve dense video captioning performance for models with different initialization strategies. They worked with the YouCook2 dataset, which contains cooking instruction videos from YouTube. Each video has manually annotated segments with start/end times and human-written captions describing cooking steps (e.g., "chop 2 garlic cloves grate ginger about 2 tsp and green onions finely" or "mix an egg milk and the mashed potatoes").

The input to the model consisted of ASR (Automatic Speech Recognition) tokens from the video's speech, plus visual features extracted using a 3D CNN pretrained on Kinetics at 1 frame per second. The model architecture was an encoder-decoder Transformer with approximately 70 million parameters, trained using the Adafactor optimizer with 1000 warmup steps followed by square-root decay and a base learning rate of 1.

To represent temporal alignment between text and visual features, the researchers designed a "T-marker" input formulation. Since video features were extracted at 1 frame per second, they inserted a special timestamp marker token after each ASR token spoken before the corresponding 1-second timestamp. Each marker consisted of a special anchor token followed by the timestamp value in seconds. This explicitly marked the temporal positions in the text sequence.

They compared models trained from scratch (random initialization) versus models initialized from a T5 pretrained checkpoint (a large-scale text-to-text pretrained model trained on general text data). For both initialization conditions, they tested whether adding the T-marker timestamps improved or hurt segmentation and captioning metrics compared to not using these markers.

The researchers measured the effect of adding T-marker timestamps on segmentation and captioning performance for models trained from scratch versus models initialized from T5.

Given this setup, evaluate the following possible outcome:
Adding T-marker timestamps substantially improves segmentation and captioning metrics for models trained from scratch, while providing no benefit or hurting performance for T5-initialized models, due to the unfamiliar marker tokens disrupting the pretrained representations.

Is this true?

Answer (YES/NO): NO